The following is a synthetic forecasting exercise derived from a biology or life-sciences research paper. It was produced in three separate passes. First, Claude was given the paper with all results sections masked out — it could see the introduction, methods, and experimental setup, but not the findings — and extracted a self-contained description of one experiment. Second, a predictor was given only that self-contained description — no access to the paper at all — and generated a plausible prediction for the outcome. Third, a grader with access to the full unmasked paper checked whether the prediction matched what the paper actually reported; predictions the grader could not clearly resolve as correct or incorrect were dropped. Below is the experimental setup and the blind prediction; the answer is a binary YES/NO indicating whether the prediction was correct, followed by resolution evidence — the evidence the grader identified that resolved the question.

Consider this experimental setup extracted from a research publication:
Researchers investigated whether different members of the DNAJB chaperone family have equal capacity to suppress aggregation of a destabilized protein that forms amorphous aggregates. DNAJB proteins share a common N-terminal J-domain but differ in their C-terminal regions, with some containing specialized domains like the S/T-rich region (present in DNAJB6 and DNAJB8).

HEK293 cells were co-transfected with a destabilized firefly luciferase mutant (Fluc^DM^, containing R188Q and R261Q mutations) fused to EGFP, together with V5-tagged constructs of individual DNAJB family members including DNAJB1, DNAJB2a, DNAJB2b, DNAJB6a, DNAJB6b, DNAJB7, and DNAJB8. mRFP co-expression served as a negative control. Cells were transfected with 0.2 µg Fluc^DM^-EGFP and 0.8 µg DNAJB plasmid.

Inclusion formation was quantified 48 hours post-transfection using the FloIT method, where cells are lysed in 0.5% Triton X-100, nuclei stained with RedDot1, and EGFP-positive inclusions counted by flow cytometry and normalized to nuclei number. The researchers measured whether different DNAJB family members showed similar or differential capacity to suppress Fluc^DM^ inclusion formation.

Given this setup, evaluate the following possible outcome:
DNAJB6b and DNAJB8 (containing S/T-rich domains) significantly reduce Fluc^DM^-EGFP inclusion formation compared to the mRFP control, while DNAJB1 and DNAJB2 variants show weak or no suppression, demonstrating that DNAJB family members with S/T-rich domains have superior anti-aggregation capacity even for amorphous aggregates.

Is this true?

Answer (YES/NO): NO